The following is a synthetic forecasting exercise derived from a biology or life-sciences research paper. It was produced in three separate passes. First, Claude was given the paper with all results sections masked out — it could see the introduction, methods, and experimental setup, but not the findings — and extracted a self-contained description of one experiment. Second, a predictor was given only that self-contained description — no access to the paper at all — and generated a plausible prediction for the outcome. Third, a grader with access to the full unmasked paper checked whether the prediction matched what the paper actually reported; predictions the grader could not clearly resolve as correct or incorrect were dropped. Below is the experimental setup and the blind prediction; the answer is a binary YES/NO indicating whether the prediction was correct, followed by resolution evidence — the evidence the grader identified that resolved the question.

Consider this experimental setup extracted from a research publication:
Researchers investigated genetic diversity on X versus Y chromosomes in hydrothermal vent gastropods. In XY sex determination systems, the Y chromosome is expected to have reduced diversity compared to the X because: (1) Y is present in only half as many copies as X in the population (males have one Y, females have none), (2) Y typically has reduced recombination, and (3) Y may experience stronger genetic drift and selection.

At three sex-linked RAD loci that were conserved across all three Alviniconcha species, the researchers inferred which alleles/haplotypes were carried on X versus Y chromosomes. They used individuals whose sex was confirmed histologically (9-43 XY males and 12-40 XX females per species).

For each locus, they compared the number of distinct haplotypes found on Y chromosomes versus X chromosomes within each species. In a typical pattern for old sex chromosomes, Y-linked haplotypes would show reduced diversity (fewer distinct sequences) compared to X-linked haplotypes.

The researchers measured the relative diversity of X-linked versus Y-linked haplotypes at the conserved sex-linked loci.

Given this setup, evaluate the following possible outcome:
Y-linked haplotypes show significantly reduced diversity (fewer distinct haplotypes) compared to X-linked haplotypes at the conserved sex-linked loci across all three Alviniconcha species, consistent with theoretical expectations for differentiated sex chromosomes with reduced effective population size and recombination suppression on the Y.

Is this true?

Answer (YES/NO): NO